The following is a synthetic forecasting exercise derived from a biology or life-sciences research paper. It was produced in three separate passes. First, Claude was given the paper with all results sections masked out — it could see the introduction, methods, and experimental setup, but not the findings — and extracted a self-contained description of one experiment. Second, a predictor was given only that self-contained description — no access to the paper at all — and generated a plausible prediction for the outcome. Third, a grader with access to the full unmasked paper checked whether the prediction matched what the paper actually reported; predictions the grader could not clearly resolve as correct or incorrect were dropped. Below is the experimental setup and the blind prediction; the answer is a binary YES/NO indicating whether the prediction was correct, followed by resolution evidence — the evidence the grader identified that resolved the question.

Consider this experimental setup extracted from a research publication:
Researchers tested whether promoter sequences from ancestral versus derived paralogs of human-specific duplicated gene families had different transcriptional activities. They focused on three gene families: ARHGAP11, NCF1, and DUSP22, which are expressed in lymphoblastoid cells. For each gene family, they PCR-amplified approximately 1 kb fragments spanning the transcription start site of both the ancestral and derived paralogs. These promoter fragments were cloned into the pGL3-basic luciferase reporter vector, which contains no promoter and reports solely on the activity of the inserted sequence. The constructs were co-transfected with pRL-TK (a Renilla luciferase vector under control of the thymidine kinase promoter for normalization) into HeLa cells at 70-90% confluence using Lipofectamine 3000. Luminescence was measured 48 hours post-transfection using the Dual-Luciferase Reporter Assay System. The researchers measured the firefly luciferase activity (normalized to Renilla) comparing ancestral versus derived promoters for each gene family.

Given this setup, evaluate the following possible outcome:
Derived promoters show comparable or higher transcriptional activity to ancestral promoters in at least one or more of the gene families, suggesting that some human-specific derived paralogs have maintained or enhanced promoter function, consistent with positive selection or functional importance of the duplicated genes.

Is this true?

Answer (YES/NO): YES